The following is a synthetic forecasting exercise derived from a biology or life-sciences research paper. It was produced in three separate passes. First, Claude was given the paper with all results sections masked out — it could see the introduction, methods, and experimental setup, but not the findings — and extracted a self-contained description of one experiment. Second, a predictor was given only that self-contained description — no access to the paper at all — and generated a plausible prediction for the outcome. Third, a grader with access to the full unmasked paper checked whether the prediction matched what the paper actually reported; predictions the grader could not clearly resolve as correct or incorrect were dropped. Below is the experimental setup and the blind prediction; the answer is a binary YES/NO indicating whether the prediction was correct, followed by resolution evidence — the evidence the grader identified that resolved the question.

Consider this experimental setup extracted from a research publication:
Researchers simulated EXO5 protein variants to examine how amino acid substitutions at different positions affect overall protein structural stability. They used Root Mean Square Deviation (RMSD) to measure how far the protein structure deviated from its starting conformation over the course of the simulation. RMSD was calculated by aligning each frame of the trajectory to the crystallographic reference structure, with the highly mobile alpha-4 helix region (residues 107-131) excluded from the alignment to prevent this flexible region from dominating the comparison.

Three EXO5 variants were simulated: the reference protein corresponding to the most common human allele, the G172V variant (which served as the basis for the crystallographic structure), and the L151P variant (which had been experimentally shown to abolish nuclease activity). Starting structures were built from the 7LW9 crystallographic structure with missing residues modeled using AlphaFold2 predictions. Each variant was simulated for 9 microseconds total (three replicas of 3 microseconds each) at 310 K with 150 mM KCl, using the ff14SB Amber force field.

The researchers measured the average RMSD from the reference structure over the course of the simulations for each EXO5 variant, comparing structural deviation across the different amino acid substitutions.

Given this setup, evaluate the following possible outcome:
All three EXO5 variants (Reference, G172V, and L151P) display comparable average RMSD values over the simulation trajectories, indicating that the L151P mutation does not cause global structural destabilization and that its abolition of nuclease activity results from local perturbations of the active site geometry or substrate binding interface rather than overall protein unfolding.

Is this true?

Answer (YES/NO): YES